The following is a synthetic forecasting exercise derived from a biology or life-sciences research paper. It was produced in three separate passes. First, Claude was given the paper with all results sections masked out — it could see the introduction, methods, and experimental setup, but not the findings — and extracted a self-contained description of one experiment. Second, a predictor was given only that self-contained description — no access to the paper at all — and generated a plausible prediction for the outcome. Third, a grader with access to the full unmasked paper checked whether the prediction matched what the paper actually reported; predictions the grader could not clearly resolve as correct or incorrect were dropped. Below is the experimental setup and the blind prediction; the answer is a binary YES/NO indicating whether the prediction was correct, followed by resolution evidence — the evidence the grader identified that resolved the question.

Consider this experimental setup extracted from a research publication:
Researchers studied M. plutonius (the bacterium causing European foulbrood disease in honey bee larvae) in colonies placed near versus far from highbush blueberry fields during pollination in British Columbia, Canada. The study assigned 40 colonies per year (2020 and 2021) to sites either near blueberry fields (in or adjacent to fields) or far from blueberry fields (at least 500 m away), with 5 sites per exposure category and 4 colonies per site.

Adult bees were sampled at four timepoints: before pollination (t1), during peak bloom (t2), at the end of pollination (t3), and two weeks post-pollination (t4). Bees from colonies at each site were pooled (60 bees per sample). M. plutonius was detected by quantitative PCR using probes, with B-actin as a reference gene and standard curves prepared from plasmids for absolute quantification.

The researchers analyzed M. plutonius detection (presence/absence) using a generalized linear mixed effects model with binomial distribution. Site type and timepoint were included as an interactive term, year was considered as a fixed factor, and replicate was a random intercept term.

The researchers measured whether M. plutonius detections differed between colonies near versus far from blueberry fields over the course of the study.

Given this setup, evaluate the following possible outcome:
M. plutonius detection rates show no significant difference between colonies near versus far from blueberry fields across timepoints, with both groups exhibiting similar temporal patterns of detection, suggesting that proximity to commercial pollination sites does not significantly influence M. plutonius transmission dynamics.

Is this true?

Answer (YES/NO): YES